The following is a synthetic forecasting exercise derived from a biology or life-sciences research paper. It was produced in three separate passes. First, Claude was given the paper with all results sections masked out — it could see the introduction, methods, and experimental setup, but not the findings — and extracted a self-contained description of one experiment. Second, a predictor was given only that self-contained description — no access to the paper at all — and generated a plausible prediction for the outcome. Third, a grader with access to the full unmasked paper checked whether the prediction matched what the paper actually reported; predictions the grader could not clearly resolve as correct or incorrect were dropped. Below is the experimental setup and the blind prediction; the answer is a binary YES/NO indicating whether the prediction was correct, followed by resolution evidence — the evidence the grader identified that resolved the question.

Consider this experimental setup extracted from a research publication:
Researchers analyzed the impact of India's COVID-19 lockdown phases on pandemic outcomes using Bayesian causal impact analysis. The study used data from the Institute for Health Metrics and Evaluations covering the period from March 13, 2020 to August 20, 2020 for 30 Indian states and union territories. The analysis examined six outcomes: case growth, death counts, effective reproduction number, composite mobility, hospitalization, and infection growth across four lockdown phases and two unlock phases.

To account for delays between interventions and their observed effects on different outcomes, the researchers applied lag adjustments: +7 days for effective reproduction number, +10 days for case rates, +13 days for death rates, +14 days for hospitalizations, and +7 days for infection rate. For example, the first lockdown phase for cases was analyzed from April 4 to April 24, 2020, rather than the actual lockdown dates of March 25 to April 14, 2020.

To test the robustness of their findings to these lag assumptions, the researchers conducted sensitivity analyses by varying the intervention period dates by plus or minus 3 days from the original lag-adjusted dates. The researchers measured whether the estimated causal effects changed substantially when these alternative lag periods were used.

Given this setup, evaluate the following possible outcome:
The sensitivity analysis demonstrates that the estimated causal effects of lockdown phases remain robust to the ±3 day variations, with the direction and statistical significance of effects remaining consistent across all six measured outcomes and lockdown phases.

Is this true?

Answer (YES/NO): YES